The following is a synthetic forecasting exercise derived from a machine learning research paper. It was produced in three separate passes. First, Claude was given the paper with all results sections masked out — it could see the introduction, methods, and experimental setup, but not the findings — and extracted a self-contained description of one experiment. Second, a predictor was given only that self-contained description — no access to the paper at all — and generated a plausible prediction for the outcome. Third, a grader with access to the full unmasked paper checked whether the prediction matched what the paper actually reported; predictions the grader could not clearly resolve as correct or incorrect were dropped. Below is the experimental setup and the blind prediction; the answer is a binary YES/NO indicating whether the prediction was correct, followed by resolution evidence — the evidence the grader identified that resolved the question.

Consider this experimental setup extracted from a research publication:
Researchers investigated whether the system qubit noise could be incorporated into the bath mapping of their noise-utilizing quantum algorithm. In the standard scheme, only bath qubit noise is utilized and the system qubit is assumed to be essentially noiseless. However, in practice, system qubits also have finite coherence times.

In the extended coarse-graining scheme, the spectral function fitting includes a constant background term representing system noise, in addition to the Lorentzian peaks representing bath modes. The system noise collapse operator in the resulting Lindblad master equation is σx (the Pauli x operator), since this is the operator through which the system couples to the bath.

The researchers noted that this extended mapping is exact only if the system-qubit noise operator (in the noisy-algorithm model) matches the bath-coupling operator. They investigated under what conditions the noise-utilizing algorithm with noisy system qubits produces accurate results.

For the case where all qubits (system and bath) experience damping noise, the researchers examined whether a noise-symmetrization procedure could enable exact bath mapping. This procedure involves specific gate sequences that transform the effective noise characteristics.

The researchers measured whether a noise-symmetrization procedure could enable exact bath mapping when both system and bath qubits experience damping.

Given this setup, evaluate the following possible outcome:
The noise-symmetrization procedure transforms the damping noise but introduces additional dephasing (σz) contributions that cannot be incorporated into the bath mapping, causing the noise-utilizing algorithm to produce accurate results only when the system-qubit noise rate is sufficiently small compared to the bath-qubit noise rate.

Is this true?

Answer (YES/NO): NO